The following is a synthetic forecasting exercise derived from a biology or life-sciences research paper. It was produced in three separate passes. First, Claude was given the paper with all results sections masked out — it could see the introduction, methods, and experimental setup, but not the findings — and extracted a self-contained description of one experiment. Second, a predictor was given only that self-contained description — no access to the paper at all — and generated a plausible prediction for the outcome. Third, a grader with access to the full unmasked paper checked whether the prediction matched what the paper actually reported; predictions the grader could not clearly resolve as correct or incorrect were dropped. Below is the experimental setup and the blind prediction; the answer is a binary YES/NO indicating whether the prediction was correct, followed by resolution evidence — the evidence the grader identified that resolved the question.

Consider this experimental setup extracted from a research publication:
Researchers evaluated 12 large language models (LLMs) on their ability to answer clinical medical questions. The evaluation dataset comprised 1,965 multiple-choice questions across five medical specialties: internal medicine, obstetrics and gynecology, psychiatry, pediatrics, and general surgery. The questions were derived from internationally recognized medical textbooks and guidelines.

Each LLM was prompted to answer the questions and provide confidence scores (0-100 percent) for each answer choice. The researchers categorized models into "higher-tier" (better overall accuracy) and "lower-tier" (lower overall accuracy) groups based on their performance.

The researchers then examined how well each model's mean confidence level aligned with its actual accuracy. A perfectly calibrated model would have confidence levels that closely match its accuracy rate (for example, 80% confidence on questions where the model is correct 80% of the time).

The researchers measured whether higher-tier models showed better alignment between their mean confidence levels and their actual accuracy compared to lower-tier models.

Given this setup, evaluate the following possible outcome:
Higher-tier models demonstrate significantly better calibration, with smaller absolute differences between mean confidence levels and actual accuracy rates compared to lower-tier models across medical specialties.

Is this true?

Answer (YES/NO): YES